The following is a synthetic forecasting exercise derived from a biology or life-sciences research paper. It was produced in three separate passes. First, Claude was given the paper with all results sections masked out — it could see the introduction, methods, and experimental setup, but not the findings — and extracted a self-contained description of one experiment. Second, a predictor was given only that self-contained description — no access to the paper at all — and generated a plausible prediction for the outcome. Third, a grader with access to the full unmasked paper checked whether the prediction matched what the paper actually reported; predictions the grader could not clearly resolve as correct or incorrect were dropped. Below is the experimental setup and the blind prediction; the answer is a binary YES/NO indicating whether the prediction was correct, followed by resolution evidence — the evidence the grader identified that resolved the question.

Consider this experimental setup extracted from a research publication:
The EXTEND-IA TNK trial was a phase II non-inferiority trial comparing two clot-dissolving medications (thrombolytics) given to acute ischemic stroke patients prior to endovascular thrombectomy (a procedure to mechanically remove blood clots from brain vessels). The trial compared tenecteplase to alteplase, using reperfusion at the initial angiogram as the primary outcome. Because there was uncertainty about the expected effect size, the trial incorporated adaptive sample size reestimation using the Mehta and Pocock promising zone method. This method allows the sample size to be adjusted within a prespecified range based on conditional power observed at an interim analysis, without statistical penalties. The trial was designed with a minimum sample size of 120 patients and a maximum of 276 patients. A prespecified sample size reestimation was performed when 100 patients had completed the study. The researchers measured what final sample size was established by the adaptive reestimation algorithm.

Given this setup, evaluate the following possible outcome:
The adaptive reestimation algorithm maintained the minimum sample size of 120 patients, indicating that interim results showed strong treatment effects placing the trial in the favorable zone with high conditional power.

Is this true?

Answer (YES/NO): NO